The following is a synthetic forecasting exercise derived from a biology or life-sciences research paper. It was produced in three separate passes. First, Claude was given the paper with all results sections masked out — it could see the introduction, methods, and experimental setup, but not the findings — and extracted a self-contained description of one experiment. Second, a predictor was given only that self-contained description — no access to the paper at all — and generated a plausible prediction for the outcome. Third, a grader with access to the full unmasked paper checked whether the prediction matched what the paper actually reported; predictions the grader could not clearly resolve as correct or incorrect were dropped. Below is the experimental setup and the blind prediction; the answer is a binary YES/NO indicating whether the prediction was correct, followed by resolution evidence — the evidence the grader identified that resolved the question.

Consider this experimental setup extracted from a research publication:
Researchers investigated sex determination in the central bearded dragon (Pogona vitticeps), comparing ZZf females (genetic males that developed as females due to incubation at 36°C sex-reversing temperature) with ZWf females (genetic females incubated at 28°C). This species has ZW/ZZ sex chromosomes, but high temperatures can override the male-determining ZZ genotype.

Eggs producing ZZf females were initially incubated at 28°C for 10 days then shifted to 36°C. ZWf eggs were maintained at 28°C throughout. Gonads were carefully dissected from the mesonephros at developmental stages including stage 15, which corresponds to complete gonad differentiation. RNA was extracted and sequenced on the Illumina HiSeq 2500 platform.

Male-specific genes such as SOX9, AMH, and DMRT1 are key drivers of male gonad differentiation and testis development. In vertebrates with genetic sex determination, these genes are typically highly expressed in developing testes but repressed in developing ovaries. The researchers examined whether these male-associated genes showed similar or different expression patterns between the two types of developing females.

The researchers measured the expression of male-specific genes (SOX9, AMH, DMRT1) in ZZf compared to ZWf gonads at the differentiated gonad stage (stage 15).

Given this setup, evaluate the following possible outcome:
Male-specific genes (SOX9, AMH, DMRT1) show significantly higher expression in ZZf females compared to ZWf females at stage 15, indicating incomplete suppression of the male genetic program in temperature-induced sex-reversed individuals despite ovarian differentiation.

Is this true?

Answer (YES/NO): NO